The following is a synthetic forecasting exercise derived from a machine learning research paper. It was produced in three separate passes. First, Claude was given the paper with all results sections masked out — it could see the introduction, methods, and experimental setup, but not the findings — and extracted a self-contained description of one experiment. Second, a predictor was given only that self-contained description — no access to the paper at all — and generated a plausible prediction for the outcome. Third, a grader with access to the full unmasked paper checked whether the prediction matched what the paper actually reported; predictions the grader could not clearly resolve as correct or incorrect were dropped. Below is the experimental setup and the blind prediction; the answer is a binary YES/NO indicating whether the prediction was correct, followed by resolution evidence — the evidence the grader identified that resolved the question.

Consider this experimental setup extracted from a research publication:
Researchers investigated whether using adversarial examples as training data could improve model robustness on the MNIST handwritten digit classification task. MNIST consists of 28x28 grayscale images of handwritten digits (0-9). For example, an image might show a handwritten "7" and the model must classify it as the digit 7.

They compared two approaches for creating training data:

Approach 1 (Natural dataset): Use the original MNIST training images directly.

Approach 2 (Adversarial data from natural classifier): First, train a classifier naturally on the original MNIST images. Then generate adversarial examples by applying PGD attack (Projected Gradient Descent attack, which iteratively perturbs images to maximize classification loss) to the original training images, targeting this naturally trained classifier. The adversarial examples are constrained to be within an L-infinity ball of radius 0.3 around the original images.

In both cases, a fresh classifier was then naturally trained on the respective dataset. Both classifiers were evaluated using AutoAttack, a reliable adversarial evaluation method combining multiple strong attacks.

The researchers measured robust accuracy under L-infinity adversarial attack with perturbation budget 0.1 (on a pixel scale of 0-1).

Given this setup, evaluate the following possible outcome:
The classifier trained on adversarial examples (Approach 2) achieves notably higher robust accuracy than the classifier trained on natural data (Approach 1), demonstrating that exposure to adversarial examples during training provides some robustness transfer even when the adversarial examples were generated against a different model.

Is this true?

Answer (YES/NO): YES